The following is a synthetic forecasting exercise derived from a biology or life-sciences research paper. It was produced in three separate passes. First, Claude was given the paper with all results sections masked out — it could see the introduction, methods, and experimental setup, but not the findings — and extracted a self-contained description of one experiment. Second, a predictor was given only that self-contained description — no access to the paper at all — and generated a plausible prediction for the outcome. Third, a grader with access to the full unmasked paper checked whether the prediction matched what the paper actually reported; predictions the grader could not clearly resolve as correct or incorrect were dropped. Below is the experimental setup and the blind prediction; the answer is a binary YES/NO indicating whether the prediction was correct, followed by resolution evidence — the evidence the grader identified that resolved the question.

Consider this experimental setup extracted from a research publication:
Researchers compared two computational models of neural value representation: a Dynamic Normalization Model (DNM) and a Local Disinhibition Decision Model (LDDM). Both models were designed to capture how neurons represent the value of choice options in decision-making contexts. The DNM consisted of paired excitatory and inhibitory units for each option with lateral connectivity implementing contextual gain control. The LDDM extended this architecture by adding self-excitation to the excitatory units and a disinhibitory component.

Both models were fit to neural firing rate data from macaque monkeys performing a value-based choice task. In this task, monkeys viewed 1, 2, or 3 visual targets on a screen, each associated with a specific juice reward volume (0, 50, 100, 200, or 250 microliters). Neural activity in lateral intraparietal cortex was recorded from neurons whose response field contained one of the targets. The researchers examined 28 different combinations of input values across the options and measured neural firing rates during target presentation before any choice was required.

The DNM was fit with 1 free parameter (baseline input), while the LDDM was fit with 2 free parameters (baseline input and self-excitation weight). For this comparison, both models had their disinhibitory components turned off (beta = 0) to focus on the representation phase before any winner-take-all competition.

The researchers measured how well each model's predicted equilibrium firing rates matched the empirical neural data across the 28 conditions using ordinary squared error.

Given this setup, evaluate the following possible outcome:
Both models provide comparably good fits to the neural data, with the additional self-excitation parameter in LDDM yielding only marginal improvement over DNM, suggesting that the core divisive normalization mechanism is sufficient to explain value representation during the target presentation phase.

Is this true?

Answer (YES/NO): NO